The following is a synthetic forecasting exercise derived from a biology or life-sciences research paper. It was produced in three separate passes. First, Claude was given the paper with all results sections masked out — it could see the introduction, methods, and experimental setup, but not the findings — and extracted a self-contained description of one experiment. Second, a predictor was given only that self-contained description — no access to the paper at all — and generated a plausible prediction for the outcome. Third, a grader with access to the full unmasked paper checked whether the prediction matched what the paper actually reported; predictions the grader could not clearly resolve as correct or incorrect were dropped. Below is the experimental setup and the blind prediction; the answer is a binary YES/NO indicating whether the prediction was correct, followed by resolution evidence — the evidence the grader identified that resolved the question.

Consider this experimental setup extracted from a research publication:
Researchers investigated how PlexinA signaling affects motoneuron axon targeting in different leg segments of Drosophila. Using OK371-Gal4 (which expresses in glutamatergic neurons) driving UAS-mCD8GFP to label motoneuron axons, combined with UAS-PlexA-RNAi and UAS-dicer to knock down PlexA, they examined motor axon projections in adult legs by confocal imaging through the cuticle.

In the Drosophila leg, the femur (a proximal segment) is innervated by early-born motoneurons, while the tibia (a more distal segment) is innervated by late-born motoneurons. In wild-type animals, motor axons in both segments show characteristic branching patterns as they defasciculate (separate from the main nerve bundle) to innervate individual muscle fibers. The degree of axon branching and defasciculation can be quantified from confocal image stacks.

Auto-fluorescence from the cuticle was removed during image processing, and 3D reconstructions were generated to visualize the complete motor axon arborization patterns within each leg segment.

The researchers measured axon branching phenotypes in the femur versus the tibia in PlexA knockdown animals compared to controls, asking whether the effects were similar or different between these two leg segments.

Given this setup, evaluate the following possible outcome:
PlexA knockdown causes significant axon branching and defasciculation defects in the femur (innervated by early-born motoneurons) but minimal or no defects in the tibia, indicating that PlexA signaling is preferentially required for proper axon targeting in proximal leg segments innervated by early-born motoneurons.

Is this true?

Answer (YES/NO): NO